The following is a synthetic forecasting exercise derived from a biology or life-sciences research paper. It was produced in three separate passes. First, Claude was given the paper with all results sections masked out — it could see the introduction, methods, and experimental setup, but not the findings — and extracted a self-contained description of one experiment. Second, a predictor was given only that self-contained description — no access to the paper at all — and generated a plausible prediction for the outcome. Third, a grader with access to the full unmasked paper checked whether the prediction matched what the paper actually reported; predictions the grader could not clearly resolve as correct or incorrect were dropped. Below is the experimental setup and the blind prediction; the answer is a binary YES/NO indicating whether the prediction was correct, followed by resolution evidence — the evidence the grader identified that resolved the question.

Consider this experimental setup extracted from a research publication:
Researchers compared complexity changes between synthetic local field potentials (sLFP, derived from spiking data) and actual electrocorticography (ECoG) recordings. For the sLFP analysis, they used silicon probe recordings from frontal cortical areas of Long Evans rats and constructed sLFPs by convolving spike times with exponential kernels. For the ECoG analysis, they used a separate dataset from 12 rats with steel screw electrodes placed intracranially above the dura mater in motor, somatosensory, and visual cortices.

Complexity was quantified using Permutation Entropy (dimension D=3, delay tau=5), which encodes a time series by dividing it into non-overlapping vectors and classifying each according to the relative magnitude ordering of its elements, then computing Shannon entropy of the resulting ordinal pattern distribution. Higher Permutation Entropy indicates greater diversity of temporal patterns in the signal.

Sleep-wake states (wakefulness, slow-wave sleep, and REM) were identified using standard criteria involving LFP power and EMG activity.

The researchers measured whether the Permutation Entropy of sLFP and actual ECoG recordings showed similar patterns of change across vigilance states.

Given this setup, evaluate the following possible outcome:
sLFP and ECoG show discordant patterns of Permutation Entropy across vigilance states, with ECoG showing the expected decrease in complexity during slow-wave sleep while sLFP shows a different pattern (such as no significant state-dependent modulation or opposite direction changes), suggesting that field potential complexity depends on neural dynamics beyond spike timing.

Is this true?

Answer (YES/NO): NO